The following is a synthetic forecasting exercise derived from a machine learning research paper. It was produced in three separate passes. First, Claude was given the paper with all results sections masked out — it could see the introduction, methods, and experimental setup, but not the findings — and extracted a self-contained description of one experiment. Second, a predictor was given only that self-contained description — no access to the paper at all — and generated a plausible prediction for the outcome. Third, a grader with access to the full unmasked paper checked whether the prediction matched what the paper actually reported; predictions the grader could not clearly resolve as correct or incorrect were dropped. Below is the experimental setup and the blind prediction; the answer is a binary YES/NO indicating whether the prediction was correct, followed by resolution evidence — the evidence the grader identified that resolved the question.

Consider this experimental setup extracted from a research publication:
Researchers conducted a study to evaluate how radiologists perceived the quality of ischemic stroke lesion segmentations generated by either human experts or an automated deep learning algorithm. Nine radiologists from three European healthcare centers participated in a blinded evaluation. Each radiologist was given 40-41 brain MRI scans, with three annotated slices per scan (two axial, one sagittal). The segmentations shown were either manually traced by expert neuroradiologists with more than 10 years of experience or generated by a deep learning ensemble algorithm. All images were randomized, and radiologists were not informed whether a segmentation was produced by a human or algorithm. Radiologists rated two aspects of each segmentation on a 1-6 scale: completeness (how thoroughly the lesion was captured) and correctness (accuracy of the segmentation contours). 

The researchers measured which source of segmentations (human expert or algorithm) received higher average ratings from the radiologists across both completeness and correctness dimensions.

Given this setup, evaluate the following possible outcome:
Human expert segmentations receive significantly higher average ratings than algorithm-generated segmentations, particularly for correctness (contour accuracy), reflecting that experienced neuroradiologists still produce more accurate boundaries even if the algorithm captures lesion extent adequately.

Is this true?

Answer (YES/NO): NO